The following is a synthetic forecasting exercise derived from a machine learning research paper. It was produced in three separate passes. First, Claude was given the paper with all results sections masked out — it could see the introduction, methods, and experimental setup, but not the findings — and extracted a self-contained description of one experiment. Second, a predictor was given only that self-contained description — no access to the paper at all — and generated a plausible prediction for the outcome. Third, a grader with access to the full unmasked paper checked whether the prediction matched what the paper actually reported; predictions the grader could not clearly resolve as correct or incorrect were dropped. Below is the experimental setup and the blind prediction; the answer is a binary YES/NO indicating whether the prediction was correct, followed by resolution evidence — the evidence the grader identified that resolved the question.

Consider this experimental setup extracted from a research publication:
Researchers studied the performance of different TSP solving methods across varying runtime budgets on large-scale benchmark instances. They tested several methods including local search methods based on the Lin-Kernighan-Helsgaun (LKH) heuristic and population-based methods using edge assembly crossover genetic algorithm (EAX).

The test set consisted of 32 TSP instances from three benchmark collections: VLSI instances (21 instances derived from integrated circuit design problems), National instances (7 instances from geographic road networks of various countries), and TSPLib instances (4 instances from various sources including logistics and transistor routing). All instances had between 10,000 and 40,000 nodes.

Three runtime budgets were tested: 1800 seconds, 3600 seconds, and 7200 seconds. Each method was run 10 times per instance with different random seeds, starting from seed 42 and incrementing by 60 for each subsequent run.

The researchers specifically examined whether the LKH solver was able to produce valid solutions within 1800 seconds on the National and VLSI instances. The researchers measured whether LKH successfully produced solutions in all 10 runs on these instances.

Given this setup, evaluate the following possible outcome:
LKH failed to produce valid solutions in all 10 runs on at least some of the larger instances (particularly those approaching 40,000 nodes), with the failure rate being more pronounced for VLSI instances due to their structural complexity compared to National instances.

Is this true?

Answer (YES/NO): NO